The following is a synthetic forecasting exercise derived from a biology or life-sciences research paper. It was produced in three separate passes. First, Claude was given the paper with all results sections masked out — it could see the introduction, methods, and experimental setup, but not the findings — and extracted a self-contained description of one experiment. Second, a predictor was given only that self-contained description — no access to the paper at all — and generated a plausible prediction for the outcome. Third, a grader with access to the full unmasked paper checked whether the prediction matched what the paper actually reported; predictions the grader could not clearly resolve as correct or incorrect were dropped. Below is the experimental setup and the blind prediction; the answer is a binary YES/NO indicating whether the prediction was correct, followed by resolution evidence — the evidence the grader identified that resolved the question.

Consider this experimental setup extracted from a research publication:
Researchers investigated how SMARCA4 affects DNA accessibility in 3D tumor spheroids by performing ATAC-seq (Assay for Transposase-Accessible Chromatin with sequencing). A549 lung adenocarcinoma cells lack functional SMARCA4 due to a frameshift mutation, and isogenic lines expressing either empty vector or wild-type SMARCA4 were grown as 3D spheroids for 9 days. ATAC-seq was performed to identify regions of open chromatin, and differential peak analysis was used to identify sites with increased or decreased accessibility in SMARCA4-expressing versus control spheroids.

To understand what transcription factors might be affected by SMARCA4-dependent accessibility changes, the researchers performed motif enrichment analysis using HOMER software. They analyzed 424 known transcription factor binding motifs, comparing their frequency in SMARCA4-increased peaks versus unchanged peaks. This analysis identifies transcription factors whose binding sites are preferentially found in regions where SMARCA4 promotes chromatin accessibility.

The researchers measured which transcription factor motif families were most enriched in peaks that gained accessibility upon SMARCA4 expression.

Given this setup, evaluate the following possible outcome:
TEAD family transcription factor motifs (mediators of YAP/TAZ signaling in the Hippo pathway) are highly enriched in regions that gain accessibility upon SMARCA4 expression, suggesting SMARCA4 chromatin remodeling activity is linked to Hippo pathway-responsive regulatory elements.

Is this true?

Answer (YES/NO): NO